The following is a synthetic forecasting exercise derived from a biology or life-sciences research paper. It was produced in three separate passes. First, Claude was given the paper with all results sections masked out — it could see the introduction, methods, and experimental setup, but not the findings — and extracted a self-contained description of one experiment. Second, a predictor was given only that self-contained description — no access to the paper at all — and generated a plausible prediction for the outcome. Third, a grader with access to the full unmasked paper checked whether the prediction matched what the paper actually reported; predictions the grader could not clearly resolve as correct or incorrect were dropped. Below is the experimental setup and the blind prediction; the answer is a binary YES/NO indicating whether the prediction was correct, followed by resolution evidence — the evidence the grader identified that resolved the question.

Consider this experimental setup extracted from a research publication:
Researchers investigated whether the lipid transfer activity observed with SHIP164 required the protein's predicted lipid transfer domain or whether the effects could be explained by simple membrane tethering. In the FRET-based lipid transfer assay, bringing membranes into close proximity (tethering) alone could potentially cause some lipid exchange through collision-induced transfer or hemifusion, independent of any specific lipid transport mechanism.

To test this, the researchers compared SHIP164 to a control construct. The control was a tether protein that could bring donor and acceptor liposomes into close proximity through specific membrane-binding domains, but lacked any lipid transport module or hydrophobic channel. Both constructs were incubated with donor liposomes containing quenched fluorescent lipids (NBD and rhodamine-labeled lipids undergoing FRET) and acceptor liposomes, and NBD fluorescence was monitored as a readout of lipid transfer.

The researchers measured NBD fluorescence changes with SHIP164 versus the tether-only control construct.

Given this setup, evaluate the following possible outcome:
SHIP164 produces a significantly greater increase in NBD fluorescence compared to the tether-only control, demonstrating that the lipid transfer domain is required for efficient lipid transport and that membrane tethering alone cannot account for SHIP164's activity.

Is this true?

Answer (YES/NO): YES